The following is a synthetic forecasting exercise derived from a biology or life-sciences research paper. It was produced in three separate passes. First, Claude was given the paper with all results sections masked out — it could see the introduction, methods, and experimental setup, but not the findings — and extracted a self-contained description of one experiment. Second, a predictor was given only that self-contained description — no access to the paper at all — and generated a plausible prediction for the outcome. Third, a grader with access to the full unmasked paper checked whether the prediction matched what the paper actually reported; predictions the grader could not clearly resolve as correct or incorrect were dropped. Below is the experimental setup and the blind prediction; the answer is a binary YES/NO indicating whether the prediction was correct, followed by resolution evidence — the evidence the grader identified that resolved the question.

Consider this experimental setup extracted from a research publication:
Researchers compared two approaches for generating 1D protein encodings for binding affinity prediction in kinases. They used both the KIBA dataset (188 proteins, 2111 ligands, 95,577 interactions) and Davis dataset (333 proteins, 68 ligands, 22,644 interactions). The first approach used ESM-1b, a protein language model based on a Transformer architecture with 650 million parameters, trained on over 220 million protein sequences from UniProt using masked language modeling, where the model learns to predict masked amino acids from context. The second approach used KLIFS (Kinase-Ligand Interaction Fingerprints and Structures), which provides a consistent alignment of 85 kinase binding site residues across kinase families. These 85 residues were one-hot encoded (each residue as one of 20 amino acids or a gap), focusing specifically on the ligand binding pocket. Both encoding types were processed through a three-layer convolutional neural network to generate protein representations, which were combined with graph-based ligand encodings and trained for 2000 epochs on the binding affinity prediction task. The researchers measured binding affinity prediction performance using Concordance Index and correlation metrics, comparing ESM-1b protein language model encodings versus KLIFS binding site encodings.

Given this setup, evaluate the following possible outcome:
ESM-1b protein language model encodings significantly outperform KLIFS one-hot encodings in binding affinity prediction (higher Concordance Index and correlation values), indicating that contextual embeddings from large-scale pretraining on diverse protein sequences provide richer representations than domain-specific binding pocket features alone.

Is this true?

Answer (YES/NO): NO